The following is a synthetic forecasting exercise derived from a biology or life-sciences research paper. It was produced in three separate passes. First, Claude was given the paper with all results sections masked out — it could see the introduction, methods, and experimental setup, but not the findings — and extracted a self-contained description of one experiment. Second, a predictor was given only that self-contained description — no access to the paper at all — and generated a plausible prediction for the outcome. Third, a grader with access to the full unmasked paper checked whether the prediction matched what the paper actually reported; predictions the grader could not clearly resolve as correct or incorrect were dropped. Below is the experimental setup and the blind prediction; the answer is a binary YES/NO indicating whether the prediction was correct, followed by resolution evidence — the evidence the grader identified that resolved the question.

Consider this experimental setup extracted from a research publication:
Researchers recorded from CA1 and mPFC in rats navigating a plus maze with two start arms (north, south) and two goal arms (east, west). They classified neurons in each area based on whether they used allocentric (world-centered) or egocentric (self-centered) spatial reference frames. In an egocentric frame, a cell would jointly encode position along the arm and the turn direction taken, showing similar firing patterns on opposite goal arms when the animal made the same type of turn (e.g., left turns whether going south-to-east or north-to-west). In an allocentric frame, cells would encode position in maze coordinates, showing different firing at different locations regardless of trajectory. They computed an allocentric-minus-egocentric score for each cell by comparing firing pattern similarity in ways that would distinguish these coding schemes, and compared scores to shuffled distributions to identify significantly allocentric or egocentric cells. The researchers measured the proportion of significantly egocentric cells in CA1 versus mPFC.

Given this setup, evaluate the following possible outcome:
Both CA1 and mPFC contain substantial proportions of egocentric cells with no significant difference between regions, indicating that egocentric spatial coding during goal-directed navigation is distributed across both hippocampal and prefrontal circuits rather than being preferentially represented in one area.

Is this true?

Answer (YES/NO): NO